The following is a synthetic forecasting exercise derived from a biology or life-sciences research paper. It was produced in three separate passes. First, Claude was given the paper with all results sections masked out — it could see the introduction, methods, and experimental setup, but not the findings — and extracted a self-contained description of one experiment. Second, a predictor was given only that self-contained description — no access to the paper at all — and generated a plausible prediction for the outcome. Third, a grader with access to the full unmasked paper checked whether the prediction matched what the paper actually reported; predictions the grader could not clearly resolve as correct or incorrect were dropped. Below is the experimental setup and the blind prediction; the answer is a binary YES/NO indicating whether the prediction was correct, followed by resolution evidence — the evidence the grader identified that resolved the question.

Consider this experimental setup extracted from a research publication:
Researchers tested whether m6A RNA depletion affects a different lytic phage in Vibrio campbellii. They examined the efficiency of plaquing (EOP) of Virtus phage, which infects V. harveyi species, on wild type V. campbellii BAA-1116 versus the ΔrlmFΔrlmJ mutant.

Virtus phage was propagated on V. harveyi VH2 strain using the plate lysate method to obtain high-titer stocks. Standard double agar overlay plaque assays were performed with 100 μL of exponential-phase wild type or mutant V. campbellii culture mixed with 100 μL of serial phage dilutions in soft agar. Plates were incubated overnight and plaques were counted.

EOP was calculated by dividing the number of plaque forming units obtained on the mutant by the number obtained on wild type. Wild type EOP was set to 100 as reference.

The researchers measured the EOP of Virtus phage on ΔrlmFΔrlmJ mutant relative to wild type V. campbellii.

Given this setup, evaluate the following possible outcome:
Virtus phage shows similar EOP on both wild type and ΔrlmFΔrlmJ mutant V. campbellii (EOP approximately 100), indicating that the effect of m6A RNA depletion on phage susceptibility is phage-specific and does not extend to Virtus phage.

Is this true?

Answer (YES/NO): YES